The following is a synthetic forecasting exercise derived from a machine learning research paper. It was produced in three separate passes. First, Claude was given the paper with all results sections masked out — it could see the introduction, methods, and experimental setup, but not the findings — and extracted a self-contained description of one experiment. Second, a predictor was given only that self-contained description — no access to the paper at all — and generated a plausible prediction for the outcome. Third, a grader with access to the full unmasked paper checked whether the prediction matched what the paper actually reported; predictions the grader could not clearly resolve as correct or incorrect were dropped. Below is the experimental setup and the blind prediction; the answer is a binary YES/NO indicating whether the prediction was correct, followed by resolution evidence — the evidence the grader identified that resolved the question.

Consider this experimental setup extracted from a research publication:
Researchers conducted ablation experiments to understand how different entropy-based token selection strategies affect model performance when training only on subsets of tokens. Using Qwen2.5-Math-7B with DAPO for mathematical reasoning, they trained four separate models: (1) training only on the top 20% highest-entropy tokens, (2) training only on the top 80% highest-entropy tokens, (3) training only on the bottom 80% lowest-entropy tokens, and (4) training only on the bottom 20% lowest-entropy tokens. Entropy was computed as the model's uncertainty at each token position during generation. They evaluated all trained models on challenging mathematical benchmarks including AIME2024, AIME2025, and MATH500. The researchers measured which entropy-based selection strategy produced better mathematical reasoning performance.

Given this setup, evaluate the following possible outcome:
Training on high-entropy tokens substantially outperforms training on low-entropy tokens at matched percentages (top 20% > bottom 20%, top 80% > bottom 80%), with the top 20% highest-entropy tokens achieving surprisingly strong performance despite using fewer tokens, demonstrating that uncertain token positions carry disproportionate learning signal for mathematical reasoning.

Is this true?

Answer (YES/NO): NO